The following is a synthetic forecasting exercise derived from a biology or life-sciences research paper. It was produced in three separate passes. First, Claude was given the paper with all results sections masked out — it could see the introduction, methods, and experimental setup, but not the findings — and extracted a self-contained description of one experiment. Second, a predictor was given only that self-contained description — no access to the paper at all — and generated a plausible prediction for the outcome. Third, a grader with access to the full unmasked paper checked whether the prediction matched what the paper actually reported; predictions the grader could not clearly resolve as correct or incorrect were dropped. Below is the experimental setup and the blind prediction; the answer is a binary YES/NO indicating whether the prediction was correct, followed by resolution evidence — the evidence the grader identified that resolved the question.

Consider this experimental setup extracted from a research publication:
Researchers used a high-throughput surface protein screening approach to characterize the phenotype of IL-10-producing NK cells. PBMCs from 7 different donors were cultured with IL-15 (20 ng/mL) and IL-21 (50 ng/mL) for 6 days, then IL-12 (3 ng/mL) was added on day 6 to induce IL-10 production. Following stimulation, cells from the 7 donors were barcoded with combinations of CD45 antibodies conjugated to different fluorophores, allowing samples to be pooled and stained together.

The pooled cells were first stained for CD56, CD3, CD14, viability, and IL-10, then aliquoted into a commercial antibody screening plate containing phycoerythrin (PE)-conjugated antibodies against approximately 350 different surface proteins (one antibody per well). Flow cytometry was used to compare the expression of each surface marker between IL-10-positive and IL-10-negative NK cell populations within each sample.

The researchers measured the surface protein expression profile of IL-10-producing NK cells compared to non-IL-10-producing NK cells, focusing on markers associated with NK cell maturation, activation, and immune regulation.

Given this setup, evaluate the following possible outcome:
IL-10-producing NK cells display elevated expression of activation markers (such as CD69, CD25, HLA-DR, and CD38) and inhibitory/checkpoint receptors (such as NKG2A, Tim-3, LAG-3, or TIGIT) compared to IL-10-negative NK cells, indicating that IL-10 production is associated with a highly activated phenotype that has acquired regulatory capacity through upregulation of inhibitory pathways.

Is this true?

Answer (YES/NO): NO